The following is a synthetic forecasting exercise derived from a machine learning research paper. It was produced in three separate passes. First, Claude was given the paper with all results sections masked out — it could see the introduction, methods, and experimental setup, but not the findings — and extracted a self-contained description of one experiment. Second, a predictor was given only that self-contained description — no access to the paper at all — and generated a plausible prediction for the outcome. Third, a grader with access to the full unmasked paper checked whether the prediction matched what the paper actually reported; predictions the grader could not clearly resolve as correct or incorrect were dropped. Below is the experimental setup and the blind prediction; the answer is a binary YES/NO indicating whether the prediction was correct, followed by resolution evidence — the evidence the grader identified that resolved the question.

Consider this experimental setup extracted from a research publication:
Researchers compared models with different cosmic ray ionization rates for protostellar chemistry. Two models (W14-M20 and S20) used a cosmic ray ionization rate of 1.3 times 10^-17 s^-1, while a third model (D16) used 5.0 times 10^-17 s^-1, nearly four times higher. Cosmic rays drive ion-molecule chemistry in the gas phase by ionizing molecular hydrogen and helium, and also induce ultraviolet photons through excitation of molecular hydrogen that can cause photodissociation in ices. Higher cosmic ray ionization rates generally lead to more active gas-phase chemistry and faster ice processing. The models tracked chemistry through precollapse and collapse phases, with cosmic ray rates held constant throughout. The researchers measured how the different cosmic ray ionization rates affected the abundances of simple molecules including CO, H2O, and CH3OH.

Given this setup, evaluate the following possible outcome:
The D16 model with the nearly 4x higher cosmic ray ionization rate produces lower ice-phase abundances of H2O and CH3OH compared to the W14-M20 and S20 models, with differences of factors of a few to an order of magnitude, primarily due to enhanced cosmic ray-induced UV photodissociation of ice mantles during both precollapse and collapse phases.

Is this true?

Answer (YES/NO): NO